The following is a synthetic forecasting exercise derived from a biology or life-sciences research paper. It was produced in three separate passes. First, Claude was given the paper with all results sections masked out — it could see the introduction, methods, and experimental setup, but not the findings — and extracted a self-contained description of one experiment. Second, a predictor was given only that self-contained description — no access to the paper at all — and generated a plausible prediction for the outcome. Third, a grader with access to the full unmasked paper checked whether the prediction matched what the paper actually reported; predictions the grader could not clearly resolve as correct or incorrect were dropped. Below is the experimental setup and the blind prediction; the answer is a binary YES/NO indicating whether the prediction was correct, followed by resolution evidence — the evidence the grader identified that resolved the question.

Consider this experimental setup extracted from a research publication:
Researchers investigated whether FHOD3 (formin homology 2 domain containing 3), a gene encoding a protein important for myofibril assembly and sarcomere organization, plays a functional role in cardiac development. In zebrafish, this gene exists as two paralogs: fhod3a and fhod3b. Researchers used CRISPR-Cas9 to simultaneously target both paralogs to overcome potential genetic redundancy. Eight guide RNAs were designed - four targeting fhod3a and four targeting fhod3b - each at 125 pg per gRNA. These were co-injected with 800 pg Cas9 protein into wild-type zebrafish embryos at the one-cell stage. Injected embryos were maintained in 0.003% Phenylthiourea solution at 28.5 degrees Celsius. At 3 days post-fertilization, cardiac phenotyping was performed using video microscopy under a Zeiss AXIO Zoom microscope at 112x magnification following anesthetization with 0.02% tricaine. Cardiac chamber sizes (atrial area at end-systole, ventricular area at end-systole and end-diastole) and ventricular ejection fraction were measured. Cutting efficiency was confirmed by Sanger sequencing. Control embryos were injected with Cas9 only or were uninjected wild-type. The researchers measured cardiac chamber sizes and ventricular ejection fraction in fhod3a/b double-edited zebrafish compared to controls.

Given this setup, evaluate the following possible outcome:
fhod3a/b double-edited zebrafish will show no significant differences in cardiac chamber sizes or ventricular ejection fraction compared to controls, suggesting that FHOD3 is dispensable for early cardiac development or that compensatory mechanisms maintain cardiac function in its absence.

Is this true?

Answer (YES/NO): NO